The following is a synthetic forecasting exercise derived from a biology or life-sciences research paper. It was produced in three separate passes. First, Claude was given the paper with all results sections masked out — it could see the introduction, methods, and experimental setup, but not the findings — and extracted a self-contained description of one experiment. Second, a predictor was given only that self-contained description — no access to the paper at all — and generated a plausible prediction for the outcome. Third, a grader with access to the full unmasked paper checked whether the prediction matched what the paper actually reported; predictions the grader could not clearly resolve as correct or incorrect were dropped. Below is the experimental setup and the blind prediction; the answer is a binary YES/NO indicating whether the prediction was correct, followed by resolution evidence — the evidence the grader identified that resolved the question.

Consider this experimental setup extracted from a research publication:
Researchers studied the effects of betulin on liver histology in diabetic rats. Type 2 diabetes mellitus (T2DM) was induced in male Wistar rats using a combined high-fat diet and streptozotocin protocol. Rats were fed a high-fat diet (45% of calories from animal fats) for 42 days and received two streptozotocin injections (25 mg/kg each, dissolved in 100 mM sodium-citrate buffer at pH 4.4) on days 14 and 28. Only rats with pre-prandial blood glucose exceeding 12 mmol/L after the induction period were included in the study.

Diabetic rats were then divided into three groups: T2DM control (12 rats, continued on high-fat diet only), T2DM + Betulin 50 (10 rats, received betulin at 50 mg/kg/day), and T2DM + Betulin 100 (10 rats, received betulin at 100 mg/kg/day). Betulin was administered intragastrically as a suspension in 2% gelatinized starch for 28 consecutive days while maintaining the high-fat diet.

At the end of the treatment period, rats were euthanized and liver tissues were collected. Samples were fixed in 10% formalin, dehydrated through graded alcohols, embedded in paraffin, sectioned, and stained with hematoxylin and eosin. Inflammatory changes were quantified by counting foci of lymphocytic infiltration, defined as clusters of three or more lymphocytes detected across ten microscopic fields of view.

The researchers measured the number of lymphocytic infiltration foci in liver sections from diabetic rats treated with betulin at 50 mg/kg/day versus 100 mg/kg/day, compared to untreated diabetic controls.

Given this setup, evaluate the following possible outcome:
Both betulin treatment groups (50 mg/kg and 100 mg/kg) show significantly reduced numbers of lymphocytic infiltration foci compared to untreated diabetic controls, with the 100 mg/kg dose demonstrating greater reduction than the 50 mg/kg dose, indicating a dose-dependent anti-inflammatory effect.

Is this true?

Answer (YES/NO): NO